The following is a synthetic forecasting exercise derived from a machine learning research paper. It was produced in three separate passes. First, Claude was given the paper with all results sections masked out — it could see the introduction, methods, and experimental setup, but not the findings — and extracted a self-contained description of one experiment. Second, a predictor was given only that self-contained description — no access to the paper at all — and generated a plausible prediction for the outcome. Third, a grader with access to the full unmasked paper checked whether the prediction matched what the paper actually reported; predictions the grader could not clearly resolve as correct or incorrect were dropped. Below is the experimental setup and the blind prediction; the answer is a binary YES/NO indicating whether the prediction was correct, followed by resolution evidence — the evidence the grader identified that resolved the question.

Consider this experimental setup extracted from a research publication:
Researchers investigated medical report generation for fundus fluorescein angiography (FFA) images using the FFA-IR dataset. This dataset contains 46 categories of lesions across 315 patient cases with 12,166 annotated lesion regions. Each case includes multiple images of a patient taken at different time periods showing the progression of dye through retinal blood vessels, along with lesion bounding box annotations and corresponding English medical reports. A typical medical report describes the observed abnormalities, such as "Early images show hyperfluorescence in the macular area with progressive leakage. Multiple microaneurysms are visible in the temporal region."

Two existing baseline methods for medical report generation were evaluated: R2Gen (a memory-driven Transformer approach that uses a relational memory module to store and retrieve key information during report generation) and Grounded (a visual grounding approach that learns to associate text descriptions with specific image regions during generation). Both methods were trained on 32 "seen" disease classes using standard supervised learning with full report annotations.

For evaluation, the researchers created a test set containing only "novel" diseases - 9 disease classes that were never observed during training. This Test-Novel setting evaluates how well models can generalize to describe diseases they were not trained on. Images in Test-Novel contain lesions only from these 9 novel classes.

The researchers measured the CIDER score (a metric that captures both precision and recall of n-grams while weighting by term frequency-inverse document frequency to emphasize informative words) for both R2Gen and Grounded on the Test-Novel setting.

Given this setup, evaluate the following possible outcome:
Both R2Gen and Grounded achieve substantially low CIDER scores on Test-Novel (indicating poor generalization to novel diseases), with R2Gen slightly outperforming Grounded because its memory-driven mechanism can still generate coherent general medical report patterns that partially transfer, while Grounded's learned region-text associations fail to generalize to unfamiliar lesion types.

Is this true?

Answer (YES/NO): NO